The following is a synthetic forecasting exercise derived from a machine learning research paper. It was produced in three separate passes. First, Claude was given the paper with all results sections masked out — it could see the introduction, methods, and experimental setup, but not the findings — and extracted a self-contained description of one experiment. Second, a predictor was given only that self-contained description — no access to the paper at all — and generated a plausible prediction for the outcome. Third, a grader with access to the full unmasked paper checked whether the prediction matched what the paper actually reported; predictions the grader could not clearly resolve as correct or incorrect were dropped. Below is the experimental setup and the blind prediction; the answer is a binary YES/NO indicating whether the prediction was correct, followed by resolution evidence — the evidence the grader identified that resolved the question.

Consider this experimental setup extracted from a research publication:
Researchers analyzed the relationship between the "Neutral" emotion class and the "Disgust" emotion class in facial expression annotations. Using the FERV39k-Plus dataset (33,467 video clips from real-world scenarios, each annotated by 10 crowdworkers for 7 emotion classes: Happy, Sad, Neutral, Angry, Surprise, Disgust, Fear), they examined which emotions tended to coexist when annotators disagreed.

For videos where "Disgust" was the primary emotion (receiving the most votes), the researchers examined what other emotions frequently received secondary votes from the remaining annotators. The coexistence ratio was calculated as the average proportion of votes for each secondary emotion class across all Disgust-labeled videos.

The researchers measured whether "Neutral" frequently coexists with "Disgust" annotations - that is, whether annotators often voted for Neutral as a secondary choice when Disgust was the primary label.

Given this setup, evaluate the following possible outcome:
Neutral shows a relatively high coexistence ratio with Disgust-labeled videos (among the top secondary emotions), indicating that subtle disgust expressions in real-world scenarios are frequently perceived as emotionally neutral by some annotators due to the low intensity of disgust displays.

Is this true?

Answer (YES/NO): YES